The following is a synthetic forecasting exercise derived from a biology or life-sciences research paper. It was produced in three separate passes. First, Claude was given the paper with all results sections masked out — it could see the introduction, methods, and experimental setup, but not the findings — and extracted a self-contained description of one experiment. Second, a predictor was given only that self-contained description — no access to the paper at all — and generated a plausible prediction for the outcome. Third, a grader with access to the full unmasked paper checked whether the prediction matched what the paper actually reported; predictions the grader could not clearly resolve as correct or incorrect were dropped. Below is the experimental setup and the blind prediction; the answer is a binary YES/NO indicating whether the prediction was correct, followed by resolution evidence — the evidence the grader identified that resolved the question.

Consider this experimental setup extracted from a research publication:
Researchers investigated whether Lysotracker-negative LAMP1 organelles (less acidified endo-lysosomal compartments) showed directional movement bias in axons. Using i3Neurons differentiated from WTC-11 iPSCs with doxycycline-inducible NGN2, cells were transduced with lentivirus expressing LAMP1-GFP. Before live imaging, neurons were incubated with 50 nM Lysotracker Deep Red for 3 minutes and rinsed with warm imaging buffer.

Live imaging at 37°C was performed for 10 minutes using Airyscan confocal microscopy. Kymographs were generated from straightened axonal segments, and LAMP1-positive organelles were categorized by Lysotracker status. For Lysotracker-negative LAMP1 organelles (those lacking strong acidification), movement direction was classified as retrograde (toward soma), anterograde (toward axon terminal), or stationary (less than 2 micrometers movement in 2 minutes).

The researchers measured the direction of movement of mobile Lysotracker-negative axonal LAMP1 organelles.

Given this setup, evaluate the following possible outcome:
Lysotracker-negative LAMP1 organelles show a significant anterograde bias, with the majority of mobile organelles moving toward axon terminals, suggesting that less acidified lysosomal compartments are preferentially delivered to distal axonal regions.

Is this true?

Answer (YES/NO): YES